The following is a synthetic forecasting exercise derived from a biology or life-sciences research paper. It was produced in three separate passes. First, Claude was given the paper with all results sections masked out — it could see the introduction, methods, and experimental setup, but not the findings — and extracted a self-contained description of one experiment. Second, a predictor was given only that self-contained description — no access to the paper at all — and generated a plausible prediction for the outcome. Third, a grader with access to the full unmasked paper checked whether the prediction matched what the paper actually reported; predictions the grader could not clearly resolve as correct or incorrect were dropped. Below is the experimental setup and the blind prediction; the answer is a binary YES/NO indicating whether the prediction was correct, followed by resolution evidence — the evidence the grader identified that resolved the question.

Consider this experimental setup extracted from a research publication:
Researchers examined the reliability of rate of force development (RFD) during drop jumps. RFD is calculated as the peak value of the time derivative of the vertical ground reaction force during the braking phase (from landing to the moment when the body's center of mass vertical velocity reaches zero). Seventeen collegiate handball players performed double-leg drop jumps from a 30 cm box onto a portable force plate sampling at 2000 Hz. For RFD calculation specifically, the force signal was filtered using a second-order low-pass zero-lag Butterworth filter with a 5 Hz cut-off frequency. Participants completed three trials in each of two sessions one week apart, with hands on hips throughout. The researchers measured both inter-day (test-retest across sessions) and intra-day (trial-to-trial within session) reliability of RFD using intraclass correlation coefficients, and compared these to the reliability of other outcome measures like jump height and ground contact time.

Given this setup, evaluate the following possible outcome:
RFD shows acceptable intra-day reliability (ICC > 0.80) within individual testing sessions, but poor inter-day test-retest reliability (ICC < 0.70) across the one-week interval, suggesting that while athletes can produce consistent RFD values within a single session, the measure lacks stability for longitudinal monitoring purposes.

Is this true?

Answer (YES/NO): NO